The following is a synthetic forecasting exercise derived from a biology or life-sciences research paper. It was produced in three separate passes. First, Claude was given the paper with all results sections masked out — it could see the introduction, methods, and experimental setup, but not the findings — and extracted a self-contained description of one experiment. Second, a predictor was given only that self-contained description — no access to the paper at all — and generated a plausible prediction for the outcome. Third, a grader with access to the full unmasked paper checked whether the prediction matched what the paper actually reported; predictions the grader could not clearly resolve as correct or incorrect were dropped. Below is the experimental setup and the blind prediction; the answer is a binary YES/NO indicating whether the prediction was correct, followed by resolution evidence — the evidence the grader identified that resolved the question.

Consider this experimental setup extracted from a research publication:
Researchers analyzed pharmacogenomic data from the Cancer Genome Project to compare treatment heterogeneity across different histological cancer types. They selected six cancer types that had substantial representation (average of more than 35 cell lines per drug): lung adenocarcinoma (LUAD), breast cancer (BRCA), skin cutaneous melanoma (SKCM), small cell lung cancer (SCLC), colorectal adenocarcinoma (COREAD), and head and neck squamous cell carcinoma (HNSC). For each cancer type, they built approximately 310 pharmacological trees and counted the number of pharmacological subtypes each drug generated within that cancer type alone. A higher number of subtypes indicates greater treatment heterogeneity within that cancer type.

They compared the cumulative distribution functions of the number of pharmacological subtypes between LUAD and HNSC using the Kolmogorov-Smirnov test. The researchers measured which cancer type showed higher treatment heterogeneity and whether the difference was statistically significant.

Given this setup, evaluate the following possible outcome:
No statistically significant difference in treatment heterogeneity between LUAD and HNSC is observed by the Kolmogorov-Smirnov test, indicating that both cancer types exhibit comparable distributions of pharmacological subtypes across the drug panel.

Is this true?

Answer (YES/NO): NO